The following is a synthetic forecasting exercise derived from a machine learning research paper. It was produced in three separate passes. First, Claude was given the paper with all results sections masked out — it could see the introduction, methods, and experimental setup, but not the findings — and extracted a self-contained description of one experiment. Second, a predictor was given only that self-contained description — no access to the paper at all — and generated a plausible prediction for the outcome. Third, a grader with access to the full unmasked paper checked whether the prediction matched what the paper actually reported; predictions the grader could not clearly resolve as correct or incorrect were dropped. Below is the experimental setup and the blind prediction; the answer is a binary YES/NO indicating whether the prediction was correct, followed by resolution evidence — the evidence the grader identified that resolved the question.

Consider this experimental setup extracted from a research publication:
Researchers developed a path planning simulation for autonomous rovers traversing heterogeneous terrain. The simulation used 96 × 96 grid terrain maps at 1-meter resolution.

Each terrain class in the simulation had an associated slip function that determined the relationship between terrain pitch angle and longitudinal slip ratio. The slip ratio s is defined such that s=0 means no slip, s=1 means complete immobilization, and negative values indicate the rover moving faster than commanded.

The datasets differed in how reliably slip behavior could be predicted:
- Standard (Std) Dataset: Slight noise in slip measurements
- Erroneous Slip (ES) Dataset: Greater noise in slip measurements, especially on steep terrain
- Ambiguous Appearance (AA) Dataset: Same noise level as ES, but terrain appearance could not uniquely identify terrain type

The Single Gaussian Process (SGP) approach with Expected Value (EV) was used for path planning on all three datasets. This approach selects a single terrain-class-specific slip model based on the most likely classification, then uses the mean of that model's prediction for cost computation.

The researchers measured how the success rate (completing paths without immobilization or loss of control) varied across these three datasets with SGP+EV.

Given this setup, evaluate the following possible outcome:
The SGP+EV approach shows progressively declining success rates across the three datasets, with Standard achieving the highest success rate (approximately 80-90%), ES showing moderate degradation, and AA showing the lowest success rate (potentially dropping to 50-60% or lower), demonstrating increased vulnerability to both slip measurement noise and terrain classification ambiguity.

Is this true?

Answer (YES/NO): NO